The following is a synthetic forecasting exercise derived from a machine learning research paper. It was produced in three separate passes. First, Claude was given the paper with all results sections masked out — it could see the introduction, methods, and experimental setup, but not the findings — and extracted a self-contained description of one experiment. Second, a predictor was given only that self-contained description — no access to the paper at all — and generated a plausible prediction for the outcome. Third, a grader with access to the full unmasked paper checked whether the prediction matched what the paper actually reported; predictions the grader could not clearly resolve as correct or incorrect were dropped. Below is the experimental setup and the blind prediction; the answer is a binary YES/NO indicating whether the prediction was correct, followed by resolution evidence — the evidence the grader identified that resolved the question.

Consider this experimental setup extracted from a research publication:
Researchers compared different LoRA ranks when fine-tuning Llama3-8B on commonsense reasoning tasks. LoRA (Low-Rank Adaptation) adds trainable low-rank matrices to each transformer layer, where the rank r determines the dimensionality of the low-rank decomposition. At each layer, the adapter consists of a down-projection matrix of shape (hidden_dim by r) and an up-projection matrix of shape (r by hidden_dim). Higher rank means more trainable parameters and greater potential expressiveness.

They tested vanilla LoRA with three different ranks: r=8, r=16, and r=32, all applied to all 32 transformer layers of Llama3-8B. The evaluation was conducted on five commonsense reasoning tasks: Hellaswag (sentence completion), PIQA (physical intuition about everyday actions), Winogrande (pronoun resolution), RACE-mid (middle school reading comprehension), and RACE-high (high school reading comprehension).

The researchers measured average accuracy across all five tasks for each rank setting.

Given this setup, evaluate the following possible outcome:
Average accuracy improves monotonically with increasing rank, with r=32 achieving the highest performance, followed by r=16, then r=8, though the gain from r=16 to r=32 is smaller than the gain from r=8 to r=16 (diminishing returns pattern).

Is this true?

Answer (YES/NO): NO